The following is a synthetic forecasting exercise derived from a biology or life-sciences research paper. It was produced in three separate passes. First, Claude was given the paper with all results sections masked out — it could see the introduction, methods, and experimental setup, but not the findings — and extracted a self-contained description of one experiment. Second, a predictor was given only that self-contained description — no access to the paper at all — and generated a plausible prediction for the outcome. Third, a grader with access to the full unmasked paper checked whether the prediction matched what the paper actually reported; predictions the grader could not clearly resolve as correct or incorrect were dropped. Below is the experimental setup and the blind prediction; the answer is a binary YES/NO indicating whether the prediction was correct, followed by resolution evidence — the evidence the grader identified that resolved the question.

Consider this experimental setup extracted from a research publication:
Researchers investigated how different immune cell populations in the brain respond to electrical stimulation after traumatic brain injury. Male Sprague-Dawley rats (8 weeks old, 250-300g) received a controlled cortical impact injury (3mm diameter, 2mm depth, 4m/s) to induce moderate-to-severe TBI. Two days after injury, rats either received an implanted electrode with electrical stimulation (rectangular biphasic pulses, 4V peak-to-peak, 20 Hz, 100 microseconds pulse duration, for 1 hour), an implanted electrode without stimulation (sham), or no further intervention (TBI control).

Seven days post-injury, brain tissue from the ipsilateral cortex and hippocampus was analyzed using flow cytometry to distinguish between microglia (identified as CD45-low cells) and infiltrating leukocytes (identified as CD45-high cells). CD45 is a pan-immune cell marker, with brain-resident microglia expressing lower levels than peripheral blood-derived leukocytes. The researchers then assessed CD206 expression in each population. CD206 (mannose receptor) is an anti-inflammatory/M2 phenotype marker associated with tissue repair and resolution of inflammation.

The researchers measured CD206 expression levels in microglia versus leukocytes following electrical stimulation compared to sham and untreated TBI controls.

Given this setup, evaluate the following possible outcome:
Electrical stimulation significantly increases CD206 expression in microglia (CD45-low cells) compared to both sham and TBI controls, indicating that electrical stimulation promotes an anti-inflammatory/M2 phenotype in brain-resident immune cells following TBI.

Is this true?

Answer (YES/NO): YES